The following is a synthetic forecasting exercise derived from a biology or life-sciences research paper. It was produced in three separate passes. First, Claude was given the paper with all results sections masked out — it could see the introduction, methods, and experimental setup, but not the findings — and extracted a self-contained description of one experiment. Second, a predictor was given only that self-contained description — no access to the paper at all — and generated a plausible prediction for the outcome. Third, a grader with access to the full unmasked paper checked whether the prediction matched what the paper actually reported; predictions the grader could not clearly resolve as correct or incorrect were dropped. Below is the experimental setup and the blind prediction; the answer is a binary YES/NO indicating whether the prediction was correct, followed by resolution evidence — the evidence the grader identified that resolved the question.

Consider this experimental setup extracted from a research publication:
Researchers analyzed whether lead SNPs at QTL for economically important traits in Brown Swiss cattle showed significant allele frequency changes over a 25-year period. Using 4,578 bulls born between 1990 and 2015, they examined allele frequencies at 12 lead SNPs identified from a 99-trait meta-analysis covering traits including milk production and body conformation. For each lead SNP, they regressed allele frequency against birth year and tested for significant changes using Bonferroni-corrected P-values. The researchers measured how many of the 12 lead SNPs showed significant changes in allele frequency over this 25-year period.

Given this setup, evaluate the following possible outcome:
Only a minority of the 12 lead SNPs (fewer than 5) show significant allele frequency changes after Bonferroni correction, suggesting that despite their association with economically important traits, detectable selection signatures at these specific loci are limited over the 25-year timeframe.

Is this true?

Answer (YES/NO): NO